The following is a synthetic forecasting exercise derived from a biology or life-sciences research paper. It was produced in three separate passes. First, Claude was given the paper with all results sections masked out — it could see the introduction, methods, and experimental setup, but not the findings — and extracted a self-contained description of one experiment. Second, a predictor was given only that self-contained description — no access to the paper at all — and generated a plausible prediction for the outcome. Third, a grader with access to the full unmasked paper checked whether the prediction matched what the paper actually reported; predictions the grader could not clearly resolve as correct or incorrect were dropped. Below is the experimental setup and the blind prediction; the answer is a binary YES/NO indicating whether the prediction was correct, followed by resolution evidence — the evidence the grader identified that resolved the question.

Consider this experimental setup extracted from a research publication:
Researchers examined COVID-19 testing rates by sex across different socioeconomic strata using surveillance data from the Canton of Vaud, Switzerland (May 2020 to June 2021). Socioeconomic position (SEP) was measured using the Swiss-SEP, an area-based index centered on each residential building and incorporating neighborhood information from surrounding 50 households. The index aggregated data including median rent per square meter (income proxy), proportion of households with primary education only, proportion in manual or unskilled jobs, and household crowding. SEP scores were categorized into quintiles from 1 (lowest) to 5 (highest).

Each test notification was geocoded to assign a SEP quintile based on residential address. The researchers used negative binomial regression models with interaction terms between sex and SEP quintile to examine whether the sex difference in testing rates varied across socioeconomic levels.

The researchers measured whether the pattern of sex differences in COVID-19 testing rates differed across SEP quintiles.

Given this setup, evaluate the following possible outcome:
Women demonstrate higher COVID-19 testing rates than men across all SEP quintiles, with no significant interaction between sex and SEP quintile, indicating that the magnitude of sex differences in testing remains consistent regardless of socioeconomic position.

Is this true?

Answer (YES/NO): NO